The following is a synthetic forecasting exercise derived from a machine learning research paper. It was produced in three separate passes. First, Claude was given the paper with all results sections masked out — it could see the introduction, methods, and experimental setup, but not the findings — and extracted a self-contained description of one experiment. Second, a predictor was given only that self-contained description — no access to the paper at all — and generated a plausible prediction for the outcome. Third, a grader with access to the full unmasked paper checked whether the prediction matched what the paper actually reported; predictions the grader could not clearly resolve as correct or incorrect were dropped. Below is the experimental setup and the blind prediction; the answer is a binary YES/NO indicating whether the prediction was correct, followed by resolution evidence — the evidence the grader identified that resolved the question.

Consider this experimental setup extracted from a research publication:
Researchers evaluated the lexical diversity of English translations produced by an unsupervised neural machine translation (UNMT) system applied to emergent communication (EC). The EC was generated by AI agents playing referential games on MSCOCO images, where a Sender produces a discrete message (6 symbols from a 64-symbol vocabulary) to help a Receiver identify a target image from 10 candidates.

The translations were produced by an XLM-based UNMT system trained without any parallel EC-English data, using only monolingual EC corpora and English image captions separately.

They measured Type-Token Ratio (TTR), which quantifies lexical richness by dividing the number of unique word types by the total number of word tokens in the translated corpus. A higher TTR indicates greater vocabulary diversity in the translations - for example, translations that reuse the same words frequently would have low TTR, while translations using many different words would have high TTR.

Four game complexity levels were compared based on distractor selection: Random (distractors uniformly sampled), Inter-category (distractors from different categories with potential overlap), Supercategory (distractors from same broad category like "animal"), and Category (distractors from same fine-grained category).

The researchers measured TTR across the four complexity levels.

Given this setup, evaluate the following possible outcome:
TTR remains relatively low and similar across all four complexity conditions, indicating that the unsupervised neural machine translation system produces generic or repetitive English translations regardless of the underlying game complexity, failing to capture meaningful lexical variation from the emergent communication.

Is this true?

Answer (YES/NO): NO